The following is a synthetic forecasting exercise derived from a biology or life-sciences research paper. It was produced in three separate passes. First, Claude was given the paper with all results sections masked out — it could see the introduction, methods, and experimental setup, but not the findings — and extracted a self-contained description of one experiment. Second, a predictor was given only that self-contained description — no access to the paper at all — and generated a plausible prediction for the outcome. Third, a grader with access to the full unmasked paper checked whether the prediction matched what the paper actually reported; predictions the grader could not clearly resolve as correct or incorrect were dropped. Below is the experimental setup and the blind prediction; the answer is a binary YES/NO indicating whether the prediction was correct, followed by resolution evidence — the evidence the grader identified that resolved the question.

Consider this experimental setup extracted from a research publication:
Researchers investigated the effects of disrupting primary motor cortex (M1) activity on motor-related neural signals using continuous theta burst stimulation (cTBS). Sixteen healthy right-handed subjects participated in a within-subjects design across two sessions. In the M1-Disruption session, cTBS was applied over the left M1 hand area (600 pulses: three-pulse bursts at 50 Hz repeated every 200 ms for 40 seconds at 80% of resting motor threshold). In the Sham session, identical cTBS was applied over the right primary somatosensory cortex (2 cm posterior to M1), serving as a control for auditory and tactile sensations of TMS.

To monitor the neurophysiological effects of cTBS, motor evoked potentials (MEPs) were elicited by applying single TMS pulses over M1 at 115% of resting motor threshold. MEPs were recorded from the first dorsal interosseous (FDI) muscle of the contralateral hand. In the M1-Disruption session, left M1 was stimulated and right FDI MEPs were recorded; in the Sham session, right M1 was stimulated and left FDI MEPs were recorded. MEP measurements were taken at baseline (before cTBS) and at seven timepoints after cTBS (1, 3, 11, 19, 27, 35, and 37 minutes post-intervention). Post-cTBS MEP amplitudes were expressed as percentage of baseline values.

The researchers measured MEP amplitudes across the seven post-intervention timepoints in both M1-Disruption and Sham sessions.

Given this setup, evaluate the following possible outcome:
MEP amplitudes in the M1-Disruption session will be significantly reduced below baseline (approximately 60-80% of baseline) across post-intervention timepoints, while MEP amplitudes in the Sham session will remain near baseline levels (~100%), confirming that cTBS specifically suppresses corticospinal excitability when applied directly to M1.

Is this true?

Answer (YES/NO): YES